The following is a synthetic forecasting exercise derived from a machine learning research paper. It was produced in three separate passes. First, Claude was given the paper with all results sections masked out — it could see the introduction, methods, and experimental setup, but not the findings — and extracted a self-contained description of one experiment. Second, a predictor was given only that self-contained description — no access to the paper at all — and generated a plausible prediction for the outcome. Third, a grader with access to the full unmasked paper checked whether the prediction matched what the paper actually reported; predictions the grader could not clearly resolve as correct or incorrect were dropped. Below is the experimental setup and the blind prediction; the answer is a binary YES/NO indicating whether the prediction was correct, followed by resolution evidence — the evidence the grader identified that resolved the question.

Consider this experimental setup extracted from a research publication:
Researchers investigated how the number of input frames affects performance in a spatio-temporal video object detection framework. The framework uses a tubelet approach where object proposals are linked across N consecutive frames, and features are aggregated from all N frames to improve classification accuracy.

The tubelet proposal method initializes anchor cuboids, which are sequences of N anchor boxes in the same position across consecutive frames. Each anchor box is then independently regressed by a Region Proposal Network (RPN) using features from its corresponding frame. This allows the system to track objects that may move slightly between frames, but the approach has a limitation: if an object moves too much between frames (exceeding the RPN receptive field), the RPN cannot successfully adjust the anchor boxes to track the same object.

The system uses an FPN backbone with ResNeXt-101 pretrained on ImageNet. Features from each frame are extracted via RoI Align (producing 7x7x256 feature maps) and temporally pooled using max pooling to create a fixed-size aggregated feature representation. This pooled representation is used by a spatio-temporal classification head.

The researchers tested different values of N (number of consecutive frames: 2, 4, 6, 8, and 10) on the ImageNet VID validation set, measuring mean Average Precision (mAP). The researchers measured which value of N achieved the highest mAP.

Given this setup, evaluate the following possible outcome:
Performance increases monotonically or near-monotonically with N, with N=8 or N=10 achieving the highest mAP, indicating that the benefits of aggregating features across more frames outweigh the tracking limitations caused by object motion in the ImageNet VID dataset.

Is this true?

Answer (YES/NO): NO